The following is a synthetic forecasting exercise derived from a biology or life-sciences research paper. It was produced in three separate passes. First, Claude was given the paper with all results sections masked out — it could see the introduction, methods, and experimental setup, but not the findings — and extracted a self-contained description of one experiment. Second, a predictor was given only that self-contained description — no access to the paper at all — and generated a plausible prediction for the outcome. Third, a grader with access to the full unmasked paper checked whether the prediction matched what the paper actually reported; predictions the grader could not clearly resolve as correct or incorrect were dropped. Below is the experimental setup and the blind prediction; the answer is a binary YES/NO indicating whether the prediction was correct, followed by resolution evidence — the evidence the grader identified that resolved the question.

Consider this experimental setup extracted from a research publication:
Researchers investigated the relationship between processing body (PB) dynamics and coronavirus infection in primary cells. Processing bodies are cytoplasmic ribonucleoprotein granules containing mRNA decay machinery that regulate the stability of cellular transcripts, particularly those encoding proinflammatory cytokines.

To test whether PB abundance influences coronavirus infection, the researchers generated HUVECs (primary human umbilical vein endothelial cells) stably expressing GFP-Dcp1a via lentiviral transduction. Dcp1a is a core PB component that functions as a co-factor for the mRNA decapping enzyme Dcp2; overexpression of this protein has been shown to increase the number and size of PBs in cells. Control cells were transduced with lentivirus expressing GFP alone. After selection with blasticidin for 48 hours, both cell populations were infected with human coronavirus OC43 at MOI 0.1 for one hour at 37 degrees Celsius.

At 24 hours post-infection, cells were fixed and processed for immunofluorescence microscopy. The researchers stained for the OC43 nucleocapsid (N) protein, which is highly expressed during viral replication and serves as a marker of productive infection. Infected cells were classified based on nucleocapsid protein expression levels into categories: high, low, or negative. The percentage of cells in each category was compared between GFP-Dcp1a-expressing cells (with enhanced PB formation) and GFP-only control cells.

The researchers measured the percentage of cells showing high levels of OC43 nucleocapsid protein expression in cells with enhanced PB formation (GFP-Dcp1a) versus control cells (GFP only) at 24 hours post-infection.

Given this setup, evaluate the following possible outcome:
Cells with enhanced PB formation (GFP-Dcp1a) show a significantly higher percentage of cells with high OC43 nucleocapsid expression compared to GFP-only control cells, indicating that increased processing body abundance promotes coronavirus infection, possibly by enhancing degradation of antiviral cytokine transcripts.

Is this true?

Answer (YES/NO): NO